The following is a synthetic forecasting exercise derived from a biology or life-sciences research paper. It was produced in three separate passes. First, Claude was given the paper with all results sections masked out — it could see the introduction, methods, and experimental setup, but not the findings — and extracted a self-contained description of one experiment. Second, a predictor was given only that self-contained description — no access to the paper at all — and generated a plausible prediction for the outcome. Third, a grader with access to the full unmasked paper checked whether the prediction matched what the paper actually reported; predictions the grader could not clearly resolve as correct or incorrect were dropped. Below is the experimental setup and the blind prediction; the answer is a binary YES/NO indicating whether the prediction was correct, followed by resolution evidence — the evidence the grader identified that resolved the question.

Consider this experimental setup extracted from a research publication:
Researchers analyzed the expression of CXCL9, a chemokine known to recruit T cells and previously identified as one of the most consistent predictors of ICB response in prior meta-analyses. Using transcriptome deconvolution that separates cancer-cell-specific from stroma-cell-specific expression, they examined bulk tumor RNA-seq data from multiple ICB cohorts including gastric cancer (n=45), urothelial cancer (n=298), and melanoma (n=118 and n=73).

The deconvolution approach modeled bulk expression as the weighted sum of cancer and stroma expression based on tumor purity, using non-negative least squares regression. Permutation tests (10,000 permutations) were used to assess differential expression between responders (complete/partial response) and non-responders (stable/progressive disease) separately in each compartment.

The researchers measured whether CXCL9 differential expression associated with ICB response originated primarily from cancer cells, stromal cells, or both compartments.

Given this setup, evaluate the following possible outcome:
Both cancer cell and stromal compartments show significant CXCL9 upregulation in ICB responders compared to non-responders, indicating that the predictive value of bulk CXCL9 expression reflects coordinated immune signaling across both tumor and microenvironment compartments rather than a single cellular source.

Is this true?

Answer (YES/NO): NO